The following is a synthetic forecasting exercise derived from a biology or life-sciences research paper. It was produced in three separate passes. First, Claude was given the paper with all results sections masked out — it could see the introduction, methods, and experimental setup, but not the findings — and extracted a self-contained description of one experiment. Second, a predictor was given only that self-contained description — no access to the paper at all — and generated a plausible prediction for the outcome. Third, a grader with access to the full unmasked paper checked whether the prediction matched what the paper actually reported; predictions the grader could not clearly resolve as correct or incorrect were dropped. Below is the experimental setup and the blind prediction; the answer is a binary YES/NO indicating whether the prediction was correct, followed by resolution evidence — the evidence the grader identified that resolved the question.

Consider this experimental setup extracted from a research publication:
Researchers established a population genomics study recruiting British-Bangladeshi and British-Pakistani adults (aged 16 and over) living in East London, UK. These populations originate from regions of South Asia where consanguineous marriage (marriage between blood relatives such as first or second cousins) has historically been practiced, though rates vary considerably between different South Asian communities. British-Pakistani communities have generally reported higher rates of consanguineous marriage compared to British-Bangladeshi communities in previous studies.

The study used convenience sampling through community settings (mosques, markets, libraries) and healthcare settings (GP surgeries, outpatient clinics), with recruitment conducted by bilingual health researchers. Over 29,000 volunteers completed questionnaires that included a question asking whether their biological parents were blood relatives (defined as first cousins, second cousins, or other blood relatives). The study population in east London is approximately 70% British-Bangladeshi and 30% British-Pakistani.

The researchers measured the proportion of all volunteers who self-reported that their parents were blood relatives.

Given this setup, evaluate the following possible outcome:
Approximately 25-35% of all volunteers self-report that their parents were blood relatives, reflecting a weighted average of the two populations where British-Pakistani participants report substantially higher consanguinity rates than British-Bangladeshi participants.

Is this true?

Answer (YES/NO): NO